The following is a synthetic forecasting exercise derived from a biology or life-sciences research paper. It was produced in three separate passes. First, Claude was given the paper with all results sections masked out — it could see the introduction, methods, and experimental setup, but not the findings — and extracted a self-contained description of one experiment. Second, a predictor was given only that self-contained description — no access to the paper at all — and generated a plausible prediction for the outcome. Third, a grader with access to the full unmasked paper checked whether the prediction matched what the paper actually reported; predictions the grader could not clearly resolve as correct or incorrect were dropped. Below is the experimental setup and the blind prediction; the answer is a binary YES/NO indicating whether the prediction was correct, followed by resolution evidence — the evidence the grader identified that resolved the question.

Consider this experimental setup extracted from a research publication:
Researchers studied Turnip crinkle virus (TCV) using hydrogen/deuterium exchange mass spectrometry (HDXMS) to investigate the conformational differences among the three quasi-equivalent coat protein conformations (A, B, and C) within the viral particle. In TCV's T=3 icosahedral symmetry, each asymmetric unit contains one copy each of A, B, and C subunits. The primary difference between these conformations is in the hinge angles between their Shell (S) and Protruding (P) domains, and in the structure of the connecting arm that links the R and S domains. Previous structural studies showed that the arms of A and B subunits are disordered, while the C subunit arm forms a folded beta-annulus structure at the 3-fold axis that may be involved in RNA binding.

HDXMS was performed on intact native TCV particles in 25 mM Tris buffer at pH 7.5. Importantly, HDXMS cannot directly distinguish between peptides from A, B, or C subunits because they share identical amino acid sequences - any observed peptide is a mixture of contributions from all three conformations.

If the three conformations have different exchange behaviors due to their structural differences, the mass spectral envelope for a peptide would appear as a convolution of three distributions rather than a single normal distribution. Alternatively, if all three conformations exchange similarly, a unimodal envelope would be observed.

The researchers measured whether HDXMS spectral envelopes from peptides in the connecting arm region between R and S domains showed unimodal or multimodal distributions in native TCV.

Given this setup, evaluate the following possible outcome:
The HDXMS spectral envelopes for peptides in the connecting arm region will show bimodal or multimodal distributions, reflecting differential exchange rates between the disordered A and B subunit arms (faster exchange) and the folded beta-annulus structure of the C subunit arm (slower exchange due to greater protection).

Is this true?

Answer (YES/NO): NO